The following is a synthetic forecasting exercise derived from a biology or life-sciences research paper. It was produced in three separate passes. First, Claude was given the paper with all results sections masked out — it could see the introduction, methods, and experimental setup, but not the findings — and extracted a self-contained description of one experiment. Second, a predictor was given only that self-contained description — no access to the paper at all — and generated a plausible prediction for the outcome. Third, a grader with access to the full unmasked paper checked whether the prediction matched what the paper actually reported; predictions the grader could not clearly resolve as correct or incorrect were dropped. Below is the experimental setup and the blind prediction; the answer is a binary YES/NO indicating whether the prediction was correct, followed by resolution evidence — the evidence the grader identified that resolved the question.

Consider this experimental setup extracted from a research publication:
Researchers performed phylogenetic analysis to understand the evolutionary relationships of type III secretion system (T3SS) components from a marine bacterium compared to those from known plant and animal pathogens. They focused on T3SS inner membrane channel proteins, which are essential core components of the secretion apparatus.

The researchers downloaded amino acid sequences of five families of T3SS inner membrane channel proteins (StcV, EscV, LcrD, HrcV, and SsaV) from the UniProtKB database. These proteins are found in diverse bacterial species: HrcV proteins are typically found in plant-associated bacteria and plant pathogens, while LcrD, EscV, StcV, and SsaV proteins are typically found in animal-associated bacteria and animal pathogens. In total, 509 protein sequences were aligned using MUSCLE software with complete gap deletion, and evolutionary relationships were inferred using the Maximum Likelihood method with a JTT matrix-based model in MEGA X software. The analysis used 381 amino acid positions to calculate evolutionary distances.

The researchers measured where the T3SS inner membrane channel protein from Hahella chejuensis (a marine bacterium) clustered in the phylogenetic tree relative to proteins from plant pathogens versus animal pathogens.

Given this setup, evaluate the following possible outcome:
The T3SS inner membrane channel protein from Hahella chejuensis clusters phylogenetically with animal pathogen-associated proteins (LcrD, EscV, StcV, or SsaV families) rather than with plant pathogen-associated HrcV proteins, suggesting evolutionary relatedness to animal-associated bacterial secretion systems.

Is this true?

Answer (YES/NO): YES